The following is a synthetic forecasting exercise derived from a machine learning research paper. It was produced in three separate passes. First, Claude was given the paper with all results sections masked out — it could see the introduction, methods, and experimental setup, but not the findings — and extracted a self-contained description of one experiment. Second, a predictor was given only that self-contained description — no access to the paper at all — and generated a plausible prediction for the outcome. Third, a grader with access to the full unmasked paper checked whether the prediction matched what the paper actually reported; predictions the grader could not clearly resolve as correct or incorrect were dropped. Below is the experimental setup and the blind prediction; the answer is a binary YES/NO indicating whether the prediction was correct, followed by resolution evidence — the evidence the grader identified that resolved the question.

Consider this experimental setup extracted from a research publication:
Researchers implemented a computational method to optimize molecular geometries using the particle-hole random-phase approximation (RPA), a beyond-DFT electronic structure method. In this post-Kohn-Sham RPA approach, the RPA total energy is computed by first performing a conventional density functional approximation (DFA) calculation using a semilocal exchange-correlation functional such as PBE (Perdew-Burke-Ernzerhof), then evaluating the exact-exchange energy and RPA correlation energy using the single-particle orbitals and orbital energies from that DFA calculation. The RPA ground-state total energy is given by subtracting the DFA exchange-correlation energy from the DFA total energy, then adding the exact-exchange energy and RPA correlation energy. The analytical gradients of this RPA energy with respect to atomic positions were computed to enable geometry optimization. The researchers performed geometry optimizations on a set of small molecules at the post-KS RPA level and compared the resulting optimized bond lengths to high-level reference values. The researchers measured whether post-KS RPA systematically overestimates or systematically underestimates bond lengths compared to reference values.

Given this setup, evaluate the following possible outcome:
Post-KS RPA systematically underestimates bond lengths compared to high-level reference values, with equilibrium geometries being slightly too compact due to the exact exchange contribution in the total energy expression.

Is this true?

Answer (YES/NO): NO